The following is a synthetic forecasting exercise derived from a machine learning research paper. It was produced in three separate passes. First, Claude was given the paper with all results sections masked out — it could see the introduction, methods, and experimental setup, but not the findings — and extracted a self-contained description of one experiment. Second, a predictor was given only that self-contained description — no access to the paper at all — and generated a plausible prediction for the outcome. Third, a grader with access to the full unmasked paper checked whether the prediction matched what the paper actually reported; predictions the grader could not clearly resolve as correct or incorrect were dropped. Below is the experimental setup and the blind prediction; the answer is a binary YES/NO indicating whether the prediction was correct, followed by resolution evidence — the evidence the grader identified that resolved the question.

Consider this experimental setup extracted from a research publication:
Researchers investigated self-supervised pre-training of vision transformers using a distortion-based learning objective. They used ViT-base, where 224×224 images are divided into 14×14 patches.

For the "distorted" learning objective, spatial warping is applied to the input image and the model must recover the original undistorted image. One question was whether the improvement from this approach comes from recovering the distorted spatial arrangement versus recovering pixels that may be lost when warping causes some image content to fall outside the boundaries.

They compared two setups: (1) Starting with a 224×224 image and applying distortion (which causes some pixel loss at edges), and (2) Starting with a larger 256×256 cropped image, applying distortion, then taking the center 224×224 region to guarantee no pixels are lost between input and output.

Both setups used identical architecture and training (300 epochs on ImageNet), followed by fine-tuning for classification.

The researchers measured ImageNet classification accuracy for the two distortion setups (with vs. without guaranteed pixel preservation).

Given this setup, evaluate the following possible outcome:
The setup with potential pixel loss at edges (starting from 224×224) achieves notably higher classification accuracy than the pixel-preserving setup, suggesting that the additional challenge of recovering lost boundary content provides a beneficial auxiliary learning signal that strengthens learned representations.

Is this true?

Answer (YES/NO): NO